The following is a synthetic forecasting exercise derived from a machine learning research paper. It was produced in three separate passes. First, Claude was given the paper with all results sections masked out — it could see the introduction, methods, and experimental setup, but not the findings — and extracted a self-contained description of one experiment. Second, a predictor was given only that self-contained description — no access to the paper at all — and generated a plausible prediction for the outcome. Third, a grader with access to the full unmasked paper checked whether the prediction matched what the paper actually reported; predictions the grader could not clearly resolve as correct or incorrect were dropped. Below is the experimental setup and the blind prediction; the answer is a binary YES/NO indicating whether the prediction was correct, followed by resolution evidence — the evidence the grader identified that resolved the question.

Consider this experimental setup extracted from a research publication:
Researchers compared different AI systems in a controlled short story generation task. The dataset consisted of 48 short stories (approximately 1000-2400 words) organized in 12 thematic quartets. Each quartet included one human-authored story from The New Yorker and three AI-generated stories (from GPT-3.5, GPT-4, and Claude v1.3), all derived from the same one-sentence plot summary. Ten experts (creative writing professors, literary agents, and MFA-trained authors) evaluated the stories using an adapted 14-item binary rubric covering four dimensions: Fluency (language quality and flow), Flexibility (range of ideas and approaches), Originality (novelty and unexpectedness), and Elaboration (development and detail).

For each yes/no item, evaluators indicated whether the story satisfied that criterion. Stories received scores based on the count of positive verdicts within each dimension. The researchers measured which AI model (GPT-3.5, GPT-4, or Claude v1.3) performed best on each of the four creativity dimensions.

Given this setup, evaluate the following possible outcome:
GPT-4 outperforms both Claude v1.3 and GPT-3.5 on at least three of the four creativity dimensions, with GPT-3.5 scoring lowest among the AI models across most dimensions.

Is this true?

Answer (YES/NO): NO